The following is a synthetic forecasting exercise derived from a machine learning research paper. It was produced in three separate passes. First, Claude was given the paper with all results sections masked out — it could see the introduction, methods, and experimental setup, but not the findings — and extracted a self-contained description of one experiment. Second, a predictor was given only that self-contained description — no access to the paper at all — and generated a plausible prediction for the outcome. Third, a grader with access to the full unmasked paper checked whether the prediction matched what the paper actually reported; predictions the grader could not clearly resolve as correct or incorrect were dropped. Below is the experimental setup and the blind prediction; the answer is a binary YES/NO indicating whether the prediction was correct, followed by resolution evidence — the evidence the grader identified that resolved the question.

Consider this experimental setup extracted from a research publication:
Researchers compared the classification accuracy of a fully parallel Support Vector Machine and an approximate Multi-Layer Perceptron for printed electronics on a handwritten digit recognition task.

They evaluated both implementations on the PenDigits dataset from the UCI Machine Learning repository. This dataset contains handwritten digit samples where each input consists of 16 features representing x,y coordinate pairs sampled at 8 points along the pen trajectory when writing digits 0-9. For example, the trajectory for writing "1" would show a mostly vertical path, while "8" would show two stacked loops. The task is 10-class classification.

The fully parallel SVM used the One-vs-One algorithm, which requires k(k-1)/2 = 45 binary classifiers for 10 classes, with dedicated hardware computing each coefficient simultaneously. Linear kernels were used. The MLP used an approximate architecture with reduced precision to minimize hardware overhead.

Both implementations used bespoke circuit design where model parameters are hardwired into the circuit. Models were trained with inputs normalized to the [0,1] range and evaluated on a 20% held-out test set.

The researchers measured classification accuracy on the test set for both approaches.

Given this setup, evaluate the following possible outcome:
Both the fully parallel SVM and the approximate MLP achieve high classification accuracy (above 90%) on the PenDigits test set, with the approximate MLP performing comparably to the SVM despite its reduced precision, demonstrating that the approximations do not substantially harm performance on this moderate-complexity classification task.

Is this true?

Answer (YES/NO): NO